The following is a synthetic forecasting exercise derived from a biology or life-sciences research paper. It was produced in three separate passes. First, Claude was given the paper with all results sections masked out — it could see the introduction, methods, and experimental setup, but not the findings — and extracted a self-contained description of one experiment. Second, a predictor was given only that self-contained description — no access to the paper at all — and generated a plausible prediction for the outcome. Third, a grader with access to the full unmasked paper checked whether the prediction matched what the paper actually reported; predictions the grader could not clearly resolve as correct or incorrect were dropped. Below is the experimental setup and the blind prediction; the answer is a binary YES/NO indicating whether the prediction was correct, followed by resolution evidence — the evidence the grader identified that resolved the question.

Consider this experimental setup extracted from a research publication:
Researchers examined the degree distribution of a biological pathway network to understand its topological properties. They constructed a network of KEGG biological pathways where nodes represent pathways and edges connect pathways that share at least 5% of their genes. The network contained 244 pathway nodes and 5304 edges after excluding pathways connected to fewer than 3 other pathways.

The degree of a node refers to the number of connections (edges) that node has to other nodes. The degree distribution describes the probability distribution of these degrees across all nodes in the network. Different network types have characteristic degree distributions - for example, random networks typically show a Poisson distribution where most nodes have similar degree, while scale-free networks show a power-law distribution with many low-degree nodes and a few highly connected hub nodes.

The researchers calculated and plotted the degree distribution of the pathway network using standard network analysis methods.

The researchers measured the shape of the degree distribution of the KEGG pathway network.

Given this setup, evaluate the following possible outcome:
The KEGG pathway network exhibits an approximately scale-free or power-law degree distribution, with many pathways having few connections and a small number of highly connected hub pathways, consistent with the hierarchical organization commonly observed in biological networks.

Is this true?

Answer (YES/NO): YES